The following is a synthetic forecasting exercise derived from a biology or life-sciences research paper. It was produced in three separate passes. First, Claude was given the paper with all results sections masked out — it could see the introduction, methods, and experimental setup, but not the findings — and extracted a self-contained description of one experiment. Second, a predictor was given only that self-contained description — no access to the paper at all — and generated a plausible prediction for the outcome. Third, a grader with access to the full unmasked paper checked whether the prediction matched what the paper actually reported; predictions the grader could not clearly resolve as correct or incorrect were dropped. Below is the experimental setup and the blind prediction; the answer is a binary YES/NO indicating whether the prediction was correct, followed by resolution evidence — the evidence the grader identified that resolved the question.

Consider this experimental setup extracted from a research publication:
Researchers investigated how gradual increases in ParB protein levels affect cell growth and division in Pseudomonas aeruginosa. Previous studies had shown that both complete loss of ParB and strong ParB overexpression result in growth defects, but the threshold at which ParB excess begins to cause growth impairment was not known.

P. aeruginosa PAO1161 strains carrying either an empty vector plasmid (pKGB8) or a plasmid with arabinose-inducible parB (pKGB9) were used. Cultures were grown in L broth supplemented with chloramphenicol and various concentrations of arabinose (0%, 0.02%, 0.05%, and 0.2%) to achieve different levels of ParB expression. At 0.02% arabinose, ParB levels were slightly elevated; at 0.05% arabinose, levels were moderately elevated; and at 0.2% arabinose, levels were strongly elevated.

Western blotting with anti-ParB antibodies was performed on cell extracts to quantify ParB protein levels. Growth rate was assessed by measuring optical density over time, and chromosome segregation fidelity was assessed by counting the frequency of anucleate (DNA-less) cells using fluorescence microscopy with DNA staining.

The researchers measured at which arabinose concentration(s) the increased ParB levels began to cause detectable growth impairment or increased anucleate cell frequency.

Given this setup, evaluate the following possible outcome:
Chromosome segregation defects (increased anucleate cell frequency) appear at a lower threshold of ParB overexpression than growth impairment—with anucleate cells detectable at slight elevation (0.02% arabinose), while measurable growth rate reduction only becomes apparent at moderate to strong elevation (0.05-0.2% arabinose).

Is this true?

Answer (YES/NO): NO